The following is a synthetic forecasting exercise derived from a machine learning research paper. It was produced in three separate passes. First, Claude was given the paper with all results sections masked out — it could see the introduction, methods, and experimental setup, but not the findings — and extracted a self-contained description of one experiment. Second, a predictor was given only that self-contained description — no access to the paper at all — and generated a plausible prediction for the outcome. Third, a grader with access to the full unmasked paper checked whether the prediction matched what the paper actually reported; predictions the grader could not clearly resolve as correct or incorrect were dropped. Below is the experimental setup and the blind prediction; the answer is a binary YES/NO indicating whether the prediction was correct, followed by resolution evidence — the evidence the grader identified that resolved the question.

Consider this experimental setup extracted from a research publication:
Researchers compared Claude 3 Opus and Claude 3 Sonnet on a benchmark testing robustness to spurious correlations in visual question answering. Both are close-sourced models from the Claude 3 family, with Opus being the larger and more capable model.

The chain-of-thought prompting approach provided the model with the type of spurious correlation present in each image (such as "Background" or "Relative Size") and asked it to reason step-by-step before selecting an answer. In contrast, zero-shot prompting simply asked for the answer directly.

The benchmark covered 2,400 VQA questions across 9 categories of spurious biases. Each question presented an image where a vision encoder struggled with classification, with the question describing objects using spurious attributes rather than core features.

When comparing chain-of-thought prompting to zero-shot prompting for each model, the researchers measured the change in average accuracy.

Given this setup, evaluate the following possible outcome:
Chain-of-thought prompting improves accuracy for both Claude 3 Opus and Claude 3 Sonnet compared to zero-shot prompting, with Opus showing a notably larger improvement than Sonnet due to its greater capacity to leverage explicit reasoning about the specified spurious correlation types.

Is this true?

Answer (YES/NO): NO